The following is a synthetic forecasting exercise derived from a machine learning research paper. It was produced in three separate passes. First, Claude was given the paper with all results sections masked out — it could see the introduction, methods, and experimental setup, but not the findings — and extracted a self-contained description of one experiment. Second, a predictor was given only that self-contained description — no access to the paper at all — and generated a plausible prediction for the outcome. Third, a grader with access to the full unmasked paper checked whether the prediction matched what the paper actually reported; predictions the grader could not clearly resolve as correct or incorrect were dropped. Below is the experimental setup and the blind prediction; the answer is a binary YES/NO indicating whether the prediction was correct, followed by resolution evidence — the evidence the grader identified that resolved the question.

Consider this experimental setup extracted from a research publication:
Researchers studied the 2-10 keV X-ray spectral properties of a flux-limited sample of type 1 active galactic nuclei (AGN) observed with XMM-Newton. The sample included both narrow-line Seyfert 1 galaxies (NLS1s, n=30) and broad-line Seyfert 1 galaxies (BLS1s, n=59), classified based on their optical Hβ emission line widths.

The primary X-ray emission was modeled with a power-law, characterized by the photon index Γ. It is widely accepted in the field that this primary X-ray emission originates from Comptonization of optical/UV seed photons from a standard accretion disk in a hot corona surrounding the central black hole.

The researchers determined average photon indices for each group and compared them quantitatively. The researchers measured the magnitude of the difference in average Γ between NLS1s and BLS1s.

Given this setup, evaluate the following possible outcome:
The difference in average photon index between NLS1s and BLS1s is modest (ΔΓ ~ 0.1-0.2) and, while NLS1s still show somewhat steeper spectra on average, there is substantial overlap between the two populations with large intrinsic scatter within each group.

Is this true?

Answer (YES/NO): NO